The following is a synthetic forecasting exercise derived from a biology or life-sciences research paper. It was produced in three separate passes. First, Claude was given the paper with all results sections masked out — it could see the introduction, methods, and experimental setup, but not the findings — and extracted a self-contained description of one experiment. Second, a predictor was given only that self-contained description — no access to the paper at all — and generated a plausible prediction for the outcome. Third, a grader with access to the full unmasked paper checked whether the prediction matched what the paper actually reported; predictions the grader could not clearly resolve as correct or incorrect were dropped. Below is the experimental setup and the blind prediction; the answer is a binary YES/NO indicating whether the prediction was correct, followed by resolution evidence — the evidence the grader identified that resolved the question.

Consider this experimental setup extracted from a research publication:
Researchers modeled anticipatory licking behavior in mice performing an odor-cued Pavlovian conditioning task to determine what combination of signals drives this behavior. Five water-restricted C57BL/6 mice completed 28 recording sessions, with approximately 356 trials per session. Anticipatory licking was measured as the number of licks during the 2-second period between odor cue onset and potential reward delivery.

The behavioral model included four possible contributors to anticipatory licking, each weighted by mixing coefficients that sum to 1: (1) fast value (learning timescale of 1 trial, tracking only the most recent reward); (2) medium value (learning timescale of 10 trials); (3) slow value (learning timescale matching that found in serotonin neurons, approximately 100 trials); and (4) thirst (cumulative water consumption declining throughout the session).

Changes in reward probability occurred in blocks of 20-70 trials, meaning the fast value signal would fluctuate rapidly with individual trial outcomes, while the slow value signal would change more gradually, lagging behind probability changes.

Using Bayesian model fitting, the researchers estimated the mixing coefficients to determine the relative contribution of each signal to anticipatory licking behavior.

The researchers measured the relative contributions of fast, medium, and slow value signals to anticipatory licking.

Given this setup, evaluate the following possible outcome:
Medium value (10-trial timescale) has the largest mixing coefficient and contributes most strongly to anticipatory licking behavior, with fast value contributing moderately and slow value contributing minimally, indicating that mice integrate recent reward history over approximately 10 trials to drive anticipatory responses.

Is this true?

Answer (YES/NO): NO